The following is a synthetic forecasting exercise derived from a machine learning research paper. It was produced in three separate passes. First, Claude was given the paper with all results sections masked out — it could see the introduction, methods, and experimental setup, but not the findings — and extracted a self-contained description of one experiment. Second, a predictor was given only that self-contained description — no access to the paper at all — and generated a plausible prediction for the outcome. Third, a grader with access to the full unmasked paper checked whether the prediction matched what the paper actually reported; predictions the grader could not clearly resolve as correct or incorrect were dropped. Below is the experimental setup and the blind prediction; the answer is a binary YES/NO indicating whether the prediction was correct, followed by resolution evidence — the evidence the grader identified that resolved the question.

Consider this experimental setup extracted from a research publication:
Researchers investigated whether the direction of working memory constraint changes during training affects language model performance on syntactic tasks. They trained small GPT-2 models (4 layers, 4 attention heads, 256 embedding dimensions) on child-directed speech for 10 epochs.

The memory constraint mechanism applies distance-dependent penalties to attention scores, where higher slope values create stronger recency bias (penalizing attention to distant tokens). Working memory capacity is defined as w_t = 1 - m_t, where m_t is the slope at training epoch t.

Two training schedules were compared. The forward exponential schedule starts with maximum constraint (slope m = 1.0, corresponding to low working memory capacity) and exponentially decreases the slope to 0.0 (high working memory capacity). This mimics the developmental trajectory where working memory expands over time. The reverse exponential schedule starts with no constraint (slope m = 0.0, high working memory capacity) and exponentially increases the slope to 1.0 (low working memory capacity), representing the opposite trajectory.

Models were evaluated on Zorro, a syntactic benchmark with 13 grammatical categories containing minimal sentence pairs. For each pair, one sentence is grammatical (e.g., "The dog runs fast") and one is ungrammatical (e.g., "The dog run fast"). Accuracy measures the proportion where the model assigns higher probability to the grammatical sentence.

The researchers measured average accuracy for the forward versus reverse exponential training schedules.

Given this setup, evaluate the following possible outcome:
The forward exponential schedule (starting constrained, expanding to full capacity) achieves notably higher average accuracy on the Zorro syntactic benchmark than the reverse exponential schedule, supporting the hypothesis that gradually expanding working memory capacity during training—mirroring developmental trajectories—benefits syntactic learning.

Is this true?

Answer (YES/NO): YES